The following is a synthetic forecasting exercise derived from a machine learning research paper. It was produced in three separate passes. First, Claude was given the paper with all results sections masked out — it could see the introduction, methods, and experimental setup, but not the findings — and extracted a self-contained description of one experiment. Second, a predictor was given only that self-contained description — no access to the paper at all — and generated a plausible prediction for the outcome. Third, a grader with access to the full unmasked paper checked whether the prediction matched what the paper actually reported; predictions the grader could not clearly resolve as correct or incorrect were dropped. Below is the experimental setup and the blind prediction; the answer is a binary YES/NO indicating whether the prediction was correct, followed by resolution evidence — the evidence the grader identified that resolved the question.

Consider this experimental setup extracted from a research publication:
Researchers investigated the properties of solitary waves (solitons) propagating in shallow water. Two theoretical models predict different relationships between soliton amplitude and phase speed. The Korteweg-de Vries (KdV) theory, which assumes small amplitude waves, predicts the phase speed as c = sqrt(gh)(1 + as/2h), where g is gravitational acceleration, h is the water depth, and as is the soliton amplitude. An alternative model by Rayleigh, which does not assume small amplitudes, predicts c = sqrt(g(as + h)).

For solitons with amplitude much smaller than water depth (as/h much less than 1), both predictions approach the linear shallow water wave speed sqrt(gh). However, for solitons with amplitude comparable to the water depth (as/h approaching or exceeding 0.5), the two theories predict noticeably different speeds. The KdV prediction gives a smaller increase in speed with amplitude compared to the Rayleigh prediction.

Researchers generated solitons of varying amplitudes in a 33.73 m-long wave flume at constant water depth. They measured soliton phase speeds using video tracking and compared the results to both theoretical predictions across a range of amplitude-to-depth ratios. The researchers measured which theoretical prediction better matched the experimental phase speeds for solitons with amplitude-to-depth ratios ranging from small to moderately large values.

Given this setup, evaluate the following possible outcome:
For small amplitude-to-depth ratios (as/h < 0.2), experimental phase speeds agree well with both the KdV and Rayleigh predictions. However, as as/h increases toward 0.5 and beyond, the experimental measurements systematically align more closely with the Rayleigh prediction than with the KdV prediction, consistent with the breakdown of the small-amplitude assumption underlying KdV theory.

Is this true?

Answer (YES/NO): NO